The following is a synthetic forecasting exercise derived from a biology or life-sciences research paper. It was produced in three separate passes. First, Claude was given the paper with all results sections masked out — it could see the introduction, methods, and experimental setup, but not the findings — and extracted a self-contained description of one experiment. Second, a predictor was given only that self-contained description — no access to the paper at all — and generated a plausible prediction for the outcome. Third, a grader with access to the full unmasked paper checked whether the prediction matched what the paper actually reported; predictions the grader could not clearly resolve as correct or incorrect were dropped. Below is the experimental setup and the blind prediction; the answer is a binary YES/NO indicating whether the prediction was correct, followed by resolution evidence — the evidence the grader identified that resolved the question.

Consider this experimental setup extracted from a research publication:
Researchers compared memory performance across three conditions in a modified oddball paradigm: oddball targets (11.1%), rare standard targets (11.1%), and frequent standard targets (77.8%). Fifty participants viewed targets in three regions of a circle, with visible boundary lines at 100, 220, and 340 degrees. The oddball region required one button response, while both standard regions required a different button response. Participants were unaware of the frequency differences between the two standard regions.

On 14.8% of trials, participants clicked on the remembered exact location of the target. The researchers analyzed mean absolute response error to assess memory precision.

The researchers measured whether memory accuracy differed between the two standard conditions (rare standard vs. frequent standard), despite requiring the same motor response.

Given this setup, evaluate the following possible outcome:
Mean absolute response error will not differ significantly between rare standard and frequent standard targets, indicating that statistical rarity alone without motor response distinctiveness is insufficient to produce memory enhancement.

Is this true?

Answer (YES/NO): YES